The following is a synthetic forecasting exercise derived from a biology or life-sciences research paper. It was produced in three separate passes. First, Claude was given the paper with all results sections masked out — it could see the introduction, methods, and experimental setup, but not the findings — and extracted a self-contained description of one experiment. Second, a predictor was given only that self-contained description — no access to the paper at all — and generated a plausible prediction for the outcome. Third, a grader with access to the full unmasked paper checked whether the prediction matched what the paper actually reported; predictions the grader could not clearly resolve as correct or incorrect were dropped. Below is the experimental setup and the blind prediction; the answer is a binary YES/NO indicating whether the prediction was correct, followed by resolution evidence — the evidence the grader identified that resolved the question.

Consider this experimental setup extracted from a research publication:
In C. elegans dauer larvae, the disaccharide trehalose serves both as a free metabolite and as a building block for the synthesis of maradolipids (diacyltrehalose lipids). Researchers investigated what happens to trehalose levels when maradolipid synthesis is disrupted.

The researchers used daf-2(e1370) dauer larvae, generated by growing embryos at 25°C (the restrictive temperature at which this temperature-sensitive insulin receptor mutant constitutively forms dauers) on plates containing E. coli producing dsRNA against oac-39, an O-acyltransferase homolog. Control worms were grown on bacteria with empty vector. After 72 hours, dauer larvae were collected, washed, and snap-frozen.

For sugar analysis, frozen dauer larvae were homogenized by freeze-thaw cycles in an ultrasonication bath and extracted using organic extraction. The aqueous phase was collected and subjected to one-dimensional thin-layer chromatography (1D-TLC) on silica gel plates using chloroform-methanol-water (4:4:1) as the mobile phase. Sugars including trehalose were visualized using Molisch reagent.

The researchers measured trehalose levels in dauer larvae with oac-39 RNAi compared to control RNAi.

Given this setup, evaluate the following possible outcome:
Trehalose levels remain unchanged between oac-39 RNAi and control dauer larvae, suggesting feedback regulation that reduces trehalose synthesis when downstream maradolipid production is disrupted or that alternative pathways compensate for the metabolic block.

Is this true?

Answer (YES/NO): NO